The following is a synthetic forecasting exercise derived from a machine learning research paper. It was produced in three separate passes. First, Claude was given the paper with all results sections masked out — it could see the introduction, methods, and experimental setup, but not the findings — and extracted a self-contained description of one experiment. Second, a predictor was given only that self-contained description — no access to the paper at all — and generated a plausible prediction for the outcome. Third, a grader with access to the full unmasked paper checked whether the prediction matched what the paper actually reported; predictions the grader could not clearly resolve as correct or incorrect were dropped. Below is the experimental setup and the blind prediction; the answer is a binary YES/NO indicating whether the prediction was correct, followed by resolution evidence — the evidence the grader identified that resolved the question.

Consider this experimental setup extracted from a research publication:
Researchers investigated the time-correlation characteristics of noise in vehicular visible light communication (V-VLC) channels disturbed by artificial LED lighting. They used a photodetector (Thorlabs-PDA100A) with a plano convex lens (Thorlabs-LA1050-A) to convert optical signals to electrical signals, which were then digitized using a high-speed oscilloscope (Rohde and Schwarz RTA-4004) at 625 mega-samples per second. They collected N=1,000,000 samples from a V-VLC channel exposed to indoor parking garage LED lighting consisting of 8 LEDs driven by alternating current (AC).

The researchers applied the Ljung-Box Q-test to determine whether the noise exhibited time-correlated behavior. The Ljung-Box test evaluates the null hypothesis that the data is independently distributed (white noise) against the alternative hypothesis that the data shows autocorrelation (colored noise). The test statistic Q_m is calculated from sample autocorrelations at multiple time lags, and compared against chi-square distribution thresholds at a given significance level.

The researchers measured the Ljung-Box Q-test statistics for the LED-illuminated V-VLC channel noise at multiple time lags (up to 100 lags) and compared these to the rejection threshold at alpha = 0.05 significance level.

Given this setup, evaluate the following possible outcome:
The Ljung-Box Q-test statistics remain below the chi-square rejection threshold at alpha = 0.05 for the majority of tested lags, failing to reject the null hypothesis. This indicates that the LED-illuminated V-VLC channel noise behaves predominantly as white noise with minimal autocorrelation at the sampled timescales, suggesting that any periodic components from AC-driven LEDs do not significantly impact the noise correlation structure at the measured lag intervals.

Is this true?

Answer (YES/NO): NO